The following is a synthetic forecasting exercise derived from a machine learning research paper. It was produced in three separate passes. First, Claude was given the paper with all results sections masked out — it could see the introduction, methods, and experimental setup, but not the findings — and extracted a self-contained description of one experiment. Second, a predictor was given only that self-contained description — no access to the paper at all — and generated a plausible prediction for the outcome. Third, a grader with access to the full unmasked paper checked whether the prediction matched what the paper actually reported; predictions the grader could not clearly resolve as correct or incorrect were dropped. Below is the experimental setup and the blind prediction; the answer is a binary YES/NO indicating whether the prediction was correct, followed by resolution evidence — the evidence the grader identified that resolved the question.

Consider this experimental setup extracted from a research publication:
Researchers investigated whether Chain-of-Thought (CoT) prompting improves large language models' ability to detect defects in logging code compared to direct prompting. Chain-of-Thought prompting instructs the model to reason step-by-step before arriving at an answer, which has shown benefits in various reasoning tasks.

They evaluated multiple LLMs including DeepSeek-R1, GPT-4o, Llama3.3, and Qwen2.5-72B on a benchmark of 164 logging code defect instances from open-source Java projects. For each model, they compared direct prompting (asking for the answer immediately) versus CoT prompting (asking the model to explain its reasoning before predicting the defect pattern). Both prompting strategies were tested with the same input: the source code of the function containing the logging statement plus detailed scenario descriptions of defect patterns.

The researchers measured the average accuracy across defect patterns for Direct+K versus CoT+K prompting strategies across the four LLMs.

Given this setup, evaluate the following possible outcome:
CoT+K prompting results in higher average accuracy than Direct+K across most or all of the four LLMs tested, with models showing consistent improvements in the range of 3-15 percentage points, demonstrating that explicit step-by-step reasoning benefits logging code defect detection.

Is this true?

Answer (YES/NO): NO